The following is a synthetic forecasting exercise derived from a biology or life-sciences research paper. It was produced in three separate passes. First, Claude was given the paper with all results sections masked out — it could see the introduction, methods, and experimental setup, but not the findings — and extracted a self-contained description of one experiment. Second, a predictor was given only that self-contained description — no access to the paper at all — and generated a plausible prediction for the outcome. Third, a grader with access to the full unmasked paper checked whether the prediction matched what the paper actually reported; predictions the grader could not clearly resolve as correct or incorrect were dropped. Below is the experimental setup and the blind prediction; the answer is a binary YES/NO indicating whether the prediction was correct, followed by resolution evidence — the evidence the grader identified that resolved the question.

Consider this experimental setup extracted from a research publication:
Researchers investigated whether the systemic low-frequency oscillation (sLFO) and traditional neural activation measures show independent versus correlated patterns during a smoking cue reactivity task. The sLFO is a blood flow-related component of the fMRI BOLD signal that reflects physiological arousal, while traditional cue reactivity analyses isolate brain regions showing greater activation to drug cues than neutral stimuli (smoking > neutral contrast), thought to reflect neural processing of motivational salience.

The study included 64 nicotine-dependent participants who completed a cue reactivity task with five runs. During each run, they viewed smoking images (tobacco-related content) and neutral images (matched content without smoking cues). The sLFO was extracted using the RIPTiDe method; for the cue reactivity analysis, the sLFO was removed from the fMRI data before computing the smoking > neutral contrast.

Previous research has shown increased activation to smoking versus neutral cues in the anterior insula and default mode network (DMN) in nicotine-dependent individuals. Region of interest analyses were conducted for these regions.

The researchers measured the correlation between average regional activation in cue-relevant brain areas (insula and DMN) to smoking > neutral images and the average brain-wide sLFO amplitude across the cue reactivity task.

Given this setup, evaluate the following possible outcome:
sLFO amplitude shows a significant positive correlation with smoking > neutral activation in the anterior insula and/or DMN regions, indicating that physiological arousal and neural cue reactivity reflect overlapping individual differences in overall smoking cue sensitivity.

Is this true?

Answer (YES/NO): NO